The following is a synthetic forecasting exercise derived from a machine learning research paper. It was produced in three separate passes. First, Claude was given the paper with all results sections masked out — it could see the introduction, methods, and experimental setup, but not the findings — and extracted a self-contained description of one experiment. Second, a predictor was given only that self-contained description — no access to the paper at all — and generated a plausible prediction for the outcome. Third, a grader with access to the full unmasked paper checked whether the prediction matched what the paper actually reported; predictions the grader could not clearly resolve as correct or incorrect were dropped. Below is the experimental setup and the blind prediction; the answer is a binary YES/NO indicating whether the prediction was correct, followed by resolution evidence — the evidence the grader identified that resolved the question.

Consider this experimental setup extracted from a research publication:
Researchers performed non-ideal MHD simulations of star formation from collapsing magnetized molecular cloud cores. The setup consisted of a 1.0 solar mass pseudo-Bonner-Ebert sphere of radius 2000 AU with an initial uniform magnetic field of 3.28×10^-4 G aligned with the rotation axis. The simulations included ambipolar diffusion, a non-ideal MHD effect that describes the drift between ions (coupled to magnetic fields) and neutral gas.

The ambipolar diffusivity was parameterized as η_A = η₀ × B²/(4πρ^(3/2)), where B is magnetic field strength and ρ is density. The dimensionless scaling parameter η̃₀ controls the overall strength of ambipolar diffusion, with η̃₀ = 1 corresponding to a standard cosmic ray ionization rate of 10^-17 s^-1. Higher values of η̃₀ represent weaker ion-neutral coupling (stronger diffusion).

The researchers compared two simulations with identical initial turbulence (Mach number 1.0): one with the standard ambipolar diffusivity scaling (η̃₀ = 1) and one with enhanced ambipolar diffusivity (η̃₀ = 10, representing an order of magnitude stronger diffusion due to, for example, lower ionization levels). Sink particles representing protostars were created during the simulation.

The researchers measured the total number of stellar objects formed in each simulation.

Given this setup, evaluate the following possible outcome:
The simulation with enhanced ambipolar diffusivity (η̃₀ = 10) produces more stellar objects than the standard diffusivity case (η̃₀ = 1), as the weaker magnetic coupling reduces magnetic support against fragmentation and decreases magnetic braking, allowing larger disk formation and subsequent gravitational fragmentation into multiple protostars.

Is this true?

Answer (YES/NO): YES